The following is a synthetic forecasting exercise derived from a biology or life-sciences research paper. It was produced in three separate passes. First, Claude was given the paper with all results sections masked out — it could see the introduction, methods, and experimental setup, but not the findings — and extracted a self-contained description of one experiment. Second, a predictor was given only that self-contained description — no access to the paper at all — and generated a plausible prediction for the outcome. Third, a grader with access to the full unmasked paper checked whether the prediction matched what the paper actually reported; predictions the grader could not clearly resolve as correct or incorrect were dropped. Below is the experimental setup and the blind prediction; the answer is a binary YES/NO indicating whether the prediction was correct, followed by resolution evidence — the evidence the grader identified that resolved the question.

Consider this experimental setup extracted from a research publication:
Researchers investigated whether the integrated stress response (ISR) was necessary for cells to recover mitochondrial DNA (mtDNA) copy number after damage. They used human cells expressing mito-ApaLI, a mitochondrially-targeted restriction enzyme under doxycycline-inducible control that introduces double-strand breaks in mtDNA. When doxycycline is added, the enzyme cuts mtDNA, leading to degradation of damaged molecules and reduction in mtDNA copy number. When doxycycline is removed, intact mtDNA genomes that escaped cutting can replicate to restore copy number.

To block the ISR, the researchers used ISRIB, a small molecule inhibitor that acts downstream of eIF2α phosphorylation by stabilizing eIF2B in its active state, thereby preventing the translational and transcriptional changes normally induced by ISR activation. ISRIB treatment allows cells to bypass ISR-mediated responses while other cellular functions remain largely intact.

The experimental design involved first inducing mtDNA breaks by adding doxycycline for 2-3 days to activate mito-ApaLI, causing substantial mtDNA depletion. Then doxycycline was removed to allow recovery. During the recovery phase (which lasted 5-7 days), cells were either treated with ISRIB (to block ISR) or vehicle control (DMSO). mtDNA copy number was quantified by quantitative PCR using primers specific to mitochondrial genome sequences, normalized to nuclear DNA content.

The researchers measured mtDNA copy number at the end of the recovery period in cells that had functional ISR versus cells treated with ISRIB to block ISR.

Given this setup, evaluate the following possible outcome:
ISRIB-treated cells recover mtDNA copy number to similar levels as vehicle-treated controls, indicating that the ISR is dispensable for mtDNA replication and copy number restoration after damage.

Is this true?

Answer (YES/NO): NO